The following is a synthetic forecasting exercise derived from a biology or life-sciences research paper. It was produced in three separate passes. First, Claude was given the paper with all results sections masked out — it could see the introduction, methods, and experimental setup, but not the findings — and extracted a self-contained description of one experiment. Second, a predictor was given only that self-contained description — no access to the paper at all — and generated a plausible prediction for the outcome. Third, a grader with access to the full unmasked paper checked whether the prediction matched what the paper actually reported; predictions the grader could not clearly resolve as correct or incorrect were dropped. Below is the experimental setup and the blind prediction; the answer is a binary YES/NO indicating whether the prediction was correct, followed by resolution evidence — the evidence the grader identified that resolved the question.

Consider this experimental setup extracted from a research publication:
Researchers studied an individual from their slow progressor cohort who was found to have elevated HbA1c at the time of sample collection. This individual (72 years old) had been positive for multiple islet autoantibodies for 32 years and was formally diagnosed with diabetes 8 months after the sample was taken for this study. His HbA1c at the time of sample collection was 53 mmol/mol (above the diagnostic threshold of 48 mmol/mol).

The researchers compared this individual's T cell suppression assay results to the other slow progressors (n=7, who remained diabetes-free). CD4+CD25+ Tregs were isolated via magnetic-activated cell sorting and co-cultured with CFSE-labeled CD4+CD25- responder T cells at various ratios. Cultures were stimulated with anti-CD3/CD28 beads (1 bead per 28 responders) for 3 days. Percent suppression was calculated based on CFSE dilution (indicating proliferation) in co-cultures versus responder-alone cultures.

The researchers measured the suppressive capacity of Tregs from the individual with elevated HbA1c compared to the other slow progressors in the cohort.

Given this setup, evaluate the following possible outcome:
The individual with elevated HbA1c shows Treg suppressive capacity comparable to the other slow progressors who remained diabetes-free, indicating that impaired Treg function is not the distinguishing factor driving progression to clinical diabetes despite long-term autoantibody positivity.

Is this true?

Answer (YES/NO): NO